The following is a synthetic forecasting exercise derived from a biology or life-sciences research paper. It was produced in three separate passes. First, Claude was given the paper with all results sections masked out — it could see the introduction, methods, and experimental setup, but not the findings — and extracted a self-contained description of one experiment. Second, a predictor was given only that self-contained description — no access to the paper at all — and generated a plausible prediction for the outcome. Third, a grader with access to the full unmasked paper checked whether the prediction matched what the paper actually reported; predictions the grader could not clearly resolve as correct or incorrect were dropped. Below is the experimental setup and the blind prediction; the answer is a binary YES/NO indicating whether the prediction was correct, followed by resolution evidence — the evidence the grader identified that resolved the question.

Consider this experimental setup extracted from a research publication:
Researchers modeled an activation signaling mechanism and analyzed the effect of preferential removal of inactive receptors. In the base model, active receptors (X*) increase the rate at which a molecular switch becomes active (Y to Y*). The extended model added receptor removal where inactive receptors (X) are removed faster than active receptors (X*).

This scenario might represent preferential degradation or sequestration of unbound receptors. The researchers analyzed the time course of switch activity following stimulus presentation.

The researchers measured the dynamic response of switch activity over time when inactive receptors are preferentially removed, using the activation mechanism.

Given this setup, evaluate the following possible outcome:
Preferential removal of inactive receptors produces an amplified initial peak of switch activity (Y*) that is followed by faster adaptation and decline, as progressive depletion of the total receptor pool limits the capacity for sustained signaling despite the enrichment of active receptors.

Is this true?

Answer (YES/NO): NO